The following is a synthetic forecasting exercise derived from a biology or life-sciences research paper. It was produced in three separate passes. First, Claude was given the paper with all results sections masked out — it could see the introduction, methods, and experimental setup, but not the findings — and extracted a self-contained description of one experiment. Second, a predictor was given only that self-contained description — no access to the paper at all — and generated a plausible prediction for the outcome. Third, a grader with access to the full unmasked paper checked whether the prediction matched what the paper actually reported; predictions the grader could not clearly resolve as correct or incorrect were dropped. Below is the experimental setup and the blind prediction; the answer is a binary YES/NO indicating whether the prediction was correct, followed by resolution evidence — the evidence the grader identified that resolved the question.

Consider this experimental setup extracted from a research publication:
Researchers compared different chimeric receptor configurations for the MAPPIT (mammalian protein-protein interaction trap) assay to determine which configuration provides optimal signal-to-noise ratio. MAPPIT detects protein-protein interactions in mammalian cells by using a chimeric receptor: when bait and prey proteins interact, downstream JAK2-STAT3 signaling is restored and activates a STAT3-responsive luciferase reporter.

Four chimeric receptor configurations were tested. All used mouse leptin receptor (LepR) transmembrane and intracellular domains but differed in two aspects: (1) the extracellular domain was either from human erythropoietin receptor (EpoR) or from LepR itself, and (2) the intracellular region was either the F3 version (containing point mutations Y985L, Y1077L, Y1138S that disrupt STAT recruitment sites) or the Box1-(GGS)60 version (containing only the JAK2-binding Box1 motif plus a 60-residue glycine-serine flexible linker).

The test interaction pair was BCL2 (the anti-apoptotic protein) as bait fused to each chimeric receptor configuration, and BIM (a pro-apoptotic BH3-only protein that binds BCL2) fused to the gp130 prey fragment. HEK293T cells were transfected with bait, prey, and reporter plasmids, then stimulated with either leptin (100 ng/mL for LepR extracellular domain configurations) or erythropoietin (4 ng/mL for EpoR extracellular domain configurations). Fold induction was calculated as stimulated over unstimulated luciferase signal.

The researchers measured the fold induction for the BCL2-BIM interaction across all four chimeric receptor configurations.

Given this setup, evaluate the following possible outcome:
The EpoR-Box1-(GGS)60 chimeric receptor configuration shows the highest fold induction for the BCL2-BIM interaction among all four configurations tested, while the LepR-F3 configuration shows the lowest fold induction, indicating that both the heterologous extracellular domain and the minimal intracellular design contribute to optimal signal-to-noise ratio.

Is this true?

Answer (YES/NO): NO